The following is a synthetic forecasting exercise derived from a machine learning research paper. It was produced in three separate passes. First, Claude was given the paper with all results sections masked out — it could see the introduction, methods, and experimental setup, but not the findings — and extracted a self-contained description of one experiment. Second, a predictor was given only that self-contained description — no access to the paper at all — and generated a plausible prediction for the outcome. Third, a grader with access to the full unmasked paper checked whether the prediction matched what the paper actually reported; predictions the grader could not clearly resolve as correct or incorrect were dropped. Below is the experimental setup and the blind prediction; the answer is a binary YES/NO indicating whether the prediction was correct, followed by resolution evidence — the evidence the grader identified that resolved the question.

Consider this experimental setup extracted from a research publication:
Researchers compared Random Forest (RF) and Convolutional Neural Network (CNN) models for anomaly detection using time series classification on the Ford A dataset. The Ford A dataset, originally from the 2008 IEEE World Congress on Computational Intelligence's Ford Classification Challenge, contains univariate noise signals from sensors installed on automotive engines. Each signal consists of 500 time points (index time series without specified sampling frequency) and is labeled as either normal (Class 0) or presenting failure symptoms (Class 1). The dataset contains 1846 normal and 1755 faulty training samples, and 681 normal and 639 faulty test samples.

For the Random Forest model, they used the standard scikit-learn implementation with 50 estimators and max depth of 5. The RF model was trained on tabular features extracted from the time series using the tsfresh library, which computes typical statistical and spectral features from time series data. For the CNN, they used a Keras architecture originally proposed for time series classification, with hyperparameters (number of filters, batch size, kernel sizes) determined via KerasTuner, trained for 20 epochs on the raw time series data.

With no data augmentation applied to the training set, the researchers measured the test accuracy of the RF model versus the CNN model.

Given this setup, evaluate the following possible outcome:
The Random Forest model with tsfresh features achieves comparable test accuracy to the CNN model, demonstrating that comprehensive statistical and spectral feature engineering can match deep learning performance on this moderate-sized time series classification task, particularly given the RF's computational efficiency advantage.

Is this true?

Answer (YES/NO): NO